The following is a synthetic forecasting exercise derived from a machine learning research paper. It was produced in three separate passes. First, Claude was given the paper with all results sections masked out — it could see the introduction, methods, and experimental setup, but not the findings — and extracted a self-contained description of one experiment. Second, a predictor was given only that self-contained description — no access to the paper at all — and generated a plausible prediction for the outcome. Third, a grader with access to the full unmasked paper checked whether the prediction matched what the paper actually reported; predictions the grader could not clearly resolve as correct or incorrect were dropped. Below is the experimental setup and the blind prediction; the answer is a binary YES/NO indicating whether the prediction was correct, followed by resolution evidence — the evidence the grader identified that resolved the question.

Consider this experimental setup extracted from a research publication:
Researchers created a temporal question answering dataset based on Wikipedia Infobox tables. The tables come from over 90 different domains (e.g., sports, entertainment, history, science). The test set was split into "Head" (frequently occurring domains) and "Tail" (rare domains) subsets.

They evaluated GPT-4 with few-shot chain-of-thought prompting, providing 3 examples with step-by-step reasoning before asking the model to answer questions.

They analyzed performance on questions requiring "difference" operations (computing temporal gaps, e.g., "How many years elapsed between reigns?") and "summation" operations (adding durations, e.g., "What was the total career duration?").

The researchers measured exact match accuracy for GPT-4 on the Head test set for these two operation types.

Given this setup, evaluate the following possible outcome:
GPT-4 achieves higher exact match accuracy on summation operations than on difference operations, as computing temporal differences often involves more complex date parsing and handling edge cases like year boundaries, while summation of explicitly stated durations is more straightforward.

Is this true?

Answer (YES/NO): YES